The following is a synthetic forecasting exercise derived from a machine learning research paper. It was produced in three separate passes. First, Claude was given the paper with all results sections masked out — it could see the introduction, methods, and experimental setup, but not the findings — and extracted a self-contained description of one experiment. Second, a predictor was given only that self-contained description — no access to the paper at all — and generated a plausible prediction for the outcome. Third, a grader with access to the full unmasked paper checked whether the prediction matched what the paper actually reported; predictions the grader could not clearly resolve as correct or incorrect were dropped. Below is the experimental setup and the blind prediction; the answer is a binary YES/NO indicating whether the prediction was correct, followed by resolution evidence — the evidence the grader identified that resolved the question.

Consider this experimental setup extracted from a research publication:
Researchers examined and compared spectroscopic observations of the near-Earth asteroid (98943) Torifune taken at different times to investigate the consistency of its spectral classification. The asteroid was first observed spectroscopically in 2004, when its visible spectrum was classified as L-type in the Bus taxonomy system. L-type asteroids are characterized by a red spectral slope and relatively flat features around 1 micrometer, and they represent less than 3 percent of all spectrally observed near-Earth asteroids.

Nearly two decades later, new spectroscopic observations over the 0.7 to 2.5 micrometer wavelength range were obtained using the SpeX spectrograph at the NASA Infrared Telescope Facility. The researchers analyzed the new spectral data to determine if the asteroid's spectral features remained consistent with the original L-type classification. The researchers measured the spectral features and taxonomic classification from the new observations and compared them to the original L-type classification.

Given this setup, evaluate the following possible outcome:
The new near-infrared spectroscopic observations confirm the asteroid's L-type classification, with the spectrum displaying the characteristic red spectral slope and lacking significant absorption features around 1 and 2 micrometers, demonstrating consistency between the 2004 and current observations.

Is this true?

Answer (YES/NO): NO